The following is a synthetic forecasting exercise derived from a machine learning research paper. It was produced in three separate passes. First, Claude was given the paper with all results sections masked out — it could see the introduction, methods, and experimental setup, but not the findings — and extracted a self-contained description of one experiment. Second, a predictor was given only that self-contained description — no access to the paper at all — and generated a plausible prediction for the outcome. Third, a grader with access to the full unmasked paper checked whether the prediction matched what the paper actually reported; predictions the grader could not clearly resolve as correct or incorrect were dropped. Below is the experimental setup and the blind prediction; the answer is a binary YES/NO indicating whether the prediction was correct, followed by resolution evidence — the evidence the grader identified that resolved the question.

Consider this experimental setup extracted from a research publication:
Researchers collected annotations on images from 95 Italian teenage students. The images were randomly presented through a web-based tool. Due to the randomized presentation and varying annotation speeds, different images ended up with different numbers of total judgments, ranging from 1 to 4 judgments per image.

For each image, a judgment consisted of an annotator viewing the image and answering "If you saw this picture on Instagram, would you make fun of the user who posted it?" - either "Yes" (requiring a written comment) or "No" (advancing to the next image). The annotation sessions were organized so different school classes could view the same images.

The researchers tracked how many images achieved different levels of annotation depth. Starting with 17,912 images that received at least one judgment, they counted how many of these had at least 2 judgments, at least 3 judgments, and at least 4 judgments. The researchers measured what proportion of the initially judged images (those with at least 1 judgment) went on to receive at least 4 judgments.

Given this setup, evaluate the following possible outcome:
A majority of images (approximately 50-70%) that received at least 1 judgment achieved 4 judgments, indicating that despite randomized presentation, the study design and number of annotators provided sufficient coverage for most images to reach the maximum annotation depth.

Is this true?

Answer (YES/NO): NO